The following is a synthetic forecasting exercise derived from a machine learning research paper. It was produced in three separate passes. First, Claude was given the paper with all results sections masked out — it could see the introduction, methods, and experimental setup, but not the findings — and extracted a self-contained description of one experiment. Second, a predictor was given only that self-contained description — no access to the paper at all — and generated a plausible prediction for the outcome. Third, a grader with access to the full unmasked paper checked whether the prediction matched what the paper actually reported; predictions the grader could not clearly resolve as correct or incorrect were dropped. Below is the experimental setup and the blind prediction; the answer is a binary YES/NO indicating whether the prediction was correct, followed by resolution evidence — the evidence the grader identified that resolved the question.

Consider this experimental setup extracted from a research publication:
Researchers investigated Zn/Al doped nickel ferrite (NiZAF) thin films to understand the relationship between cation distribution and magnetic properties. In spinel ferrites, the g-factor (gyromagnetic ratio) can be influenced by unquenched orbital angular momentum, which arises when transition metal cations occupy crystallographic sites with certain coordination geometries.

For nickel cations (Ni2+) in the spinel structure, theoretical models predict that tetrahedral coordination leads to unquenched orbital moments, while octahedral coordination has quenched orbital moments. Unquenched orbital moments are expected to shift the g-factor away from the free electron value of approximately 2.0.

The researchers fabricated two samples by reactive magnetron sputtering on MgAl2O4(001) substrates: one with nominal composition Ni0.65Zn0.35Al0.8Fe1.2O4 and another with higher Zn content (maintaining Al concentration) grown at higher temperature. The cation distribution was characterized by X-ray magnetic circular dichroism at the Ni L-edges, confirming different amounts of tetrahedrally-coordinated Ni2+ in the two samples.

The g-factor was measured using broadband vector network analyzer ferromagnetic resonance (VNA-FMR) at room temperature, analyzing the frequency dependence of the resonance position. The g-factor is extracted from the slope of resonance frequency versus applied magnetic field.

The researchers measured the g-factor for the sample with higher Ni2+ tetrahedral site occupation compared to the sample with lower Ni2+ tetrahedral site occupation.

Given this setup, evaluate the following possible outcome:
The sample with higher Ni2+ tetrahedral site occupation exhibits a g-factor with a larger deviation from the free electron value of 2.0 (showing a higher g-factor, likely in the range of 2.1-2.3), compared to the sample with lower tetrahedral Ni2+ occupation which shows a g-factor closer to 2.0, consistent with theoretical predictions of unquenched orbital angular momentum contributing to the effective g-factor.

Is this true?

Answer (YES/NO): YES